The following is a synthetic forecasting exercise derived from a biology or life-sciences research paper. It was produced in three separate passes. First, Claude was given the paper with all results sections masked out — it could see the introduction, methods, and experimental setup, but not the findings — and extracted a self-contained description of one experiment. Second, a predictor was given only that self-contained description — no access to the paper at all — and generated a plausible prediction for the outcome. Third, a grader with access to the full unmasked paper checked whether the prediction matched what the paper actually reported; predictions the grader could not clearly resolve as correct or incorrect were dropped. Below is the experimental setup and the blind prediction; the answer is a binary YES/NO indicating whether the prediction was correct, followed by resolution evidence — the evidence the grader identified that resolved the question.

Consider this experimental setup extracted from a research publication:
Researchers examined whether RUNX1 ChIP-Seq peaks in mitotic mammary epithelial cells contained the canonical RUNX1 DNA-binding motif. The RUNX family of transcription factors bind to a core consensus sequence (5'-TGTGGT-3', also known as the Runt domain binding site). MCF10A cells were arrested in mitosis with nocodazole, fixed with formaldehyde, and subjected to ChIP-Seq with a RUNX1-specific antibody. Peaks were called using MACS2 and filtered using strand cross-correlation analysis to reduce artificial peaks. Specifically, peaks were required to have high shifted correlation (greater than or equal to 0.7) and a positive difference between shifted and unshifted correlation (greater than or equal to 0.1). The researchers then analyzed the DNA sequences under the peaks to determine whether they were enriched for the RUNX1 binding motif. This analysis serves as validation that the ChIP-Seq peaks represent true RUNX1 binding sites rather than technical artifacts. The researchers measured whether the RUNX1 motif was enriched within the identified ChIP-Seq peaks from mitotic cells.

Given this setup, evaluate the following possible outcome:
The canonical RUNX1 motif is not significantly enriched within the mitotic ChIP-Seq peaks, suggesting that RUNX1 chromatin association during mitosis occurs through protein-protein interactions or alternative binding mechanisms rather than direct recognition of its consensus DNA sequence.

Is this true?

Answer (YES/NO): NO